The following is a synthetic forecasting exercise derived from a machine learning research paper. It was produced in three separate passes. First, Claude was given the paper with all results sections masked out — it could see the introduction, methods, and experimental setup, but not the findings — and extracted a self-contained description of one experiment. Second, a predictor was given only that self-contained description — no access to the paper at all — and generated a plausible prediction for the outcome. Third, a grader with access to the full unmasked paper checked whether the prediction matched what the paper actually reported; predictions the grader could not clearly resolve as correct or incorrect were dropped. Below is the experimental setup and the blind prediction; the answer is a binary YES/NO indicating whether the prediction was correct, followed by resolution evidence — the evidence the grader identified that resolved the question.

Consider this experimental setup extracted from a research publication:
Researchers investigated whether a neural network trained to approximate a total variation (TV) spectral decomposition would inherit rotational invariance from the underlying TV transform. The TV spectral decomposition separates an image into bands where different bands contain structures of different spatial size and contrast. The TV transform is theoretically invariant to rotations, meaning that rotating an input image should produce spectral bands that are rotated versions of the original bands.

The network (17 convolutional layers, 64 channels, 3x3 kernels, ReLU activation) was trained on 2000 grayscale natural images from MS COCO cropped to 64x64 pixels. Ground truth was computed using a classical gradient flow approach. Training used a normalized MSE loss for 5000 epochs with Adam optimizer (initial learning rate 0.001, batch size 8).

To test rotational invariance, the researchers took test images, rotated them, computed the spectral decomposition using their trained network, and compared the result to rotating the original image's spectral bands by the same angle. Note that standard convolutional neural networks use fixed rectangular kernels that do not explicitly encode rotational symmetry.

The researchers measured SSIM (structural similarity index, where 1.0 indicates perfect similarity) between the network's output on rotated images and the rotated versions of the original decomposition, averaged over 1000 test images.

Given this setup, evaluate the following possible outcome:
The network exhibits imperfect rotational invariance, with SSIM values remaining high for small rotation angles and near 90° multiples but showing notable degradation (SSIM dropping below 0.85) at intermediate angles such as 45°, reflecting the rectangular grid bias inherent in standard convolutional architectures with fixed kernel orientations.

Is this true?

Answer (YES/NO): NO